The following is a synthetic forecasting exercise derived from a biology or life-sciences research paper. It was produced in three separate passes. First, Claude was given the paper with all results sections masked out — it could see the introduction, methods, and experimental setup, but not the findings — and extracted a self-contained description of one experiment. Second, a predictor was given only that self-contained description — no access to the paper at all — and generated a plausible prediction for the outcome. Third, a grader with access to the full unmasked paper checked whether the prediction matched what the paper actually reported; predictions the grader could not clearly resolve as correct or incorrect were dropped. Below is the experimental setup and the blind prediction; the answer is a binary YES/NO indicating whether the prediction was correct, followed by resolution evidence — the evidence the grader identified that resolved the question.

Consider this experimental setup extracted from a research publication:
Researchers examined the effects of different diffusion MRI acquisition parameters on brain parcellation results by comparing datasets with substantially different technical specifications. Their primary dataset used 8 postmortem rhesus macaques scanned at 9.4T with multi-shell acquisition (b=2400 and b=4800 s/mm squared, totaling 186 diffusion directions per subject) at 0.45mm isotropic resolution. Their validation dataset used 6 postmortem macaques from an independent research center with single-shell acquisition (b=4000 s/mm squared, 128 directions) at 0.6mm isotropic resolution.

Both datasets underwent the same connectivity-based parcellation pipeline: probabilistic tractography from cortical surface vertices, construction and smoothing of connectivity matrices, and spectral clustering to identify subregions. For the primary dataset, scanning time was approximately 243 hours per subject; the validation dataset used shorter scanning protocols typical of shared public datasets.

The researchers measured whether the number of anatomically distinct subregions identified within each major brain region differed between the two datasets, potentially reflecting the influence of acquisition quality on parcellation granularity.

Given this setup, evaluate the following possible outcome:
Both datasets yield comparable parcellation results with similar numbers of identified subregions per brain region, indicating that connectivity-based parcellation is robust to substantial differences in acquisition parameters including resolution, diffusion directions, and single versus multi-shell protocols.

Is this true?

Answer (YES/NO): YES